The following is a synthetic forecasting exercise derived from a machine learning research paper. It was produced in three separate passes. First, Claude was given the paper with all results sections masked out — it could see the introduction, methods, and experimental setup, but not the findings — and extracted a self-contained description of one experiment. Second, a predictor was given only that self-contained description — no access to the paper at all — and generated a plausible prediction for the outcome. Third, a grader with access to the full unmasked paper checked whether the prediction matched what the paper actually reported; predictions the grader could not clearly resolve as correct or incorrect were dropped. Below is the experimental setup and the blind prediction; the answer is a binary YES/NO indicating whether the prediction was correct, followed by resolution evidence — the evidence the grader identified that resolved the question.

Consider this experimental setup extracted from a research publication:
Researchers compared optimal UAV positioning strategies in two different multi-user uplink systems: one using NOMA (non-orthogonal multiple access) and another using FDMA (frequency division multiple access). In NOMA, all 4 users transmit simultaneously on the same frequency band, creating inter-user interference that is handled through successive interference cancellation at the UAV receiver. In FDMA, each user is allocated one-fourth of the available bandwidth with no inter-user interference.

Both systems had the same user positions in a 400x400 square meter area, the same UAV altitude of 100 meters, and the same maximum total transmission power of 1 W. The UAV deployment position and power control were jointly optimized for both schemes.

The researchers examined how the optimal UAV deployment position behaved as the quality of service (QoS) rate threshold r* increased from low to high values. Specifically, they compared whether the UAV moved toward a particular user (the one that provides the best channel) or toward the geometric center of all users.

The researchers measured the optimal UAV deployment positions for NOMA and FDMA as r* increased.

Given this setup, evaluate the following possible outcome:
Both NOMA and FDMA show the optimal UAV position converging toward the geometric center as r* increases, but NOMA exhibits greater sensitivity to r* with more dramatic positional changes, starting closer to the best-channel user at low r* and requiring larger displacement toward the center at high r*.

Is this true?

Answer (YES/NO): NO